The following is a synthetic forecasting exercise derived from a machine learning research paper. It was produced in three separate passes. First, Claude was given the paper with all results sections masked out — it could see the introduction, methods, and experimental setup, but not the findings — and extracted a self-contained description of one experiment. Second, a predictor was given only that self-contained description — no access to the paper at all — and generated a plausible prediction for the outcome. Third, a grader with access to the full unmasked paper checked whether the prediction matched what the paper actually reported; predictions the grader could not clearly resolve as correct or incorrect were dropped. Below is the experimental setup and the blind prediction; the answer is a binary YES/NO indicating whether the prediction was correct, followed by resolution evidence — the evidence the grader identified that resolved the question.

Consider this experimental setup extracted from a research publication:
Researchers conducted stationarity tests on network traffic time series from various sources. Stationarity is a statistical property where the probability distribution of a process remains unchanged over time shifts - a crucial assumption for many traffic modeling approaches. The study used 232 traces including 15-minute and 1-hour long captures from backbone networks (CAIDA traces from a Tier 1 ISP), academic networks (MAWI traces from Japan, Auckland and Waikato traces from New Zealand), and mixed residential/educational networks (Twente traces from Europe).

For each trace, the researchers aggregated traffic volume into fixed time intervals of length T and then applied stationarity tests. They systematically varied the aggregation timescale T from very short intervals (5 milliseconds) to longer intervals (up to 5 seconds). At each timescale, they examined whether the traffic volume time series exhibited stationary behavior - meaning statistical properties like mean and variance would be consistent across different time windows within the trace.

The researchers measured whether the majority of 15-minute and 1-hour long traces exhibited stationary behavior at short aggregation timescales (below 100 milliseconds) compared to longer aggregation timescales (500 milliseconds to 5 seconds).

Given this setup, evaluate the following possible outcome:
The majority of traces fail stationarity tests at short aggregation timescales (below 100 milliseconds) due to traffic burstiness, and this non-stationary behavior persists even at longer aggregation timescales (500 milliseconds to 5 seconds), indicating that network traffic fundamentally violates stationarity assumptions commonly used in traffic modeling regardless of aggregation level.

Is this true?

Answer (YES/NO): NO